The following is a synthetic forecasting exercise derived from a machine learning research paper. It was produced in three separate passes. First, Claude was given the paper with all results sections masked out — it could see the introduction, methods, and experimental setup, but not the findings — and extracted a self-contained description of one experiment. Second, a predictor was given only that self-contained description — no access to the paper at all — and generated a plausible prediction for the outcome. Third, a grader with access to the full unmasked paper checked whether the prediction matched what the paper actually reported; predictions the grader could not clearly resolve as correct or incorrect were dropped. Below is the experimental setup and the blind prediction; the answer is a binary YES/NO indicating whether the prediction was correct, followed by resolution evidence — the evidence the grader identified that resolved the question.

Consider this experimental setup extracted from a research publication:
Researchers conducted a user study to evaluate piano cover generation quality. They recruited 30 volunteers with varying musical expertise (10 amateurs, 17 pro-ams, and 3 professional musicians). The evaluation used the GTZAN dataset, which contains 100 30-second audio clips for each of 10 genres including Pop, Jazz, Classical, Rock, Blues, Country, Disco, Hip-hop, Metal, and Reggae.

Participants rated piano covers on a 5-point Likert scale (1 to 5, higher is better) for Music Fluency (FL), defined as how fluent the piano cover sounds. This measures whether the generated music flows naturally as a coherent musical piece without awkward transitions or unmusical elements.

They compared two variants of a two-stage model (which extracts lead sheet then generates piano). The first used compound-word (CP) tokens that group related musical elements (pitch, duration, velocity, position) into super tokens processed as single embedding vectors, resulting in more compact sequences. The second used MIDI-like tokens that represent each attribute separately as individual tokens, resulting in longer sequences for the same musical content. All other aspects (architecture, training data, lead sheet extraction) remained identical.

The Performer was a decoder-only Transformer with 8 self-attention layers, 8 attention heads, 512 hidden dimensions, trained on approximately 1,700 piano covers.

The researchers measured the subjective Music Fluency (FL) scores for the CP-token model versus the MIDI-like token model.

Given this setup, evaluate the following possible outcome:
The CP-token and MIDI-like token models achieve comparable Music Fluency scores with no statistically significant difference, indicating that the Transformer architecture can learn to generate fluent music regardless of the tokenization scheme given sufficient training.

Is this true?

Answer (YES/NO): YES